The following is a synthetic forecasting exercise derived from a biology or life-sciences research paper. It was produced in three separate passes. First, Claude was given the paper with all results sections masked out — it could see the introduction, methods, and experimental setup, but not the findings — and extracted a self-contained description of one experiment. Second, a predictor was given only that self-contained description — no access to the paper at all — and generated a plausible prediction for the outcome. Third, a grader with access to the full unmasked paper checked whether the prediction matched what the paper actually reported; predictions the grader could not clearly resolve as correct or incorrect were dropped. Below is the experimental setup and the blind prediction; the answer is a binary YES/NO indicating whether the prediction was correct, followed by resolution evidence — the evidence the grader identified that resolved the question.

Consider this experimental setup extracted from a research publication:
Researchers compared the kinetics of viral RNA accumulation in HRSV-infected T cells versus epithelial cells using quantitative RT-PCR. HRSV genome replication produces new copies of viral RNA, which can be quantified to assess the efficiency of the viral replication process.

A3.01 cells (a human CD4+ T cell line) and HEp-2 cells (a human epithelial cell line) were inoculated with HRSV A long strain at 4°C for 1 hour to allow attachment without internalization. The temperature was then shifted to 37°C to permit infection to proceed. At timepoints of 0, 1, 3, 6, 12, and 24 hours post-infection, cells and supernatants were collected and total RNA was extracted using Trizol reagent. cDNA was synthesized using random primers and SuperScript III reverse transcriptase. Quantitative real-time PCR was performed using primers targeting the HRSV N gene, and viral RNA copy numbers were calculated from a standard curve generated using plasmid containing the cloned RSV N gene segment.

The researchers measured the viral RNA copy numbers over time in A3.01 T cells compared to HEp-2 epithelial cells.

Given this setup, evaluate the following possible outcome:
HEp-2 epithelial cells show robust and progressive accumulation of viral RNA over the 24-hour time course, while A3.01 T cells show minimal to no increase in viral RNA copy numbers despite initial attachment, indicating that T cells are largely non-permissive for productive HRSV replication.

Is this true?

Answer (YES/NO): NO